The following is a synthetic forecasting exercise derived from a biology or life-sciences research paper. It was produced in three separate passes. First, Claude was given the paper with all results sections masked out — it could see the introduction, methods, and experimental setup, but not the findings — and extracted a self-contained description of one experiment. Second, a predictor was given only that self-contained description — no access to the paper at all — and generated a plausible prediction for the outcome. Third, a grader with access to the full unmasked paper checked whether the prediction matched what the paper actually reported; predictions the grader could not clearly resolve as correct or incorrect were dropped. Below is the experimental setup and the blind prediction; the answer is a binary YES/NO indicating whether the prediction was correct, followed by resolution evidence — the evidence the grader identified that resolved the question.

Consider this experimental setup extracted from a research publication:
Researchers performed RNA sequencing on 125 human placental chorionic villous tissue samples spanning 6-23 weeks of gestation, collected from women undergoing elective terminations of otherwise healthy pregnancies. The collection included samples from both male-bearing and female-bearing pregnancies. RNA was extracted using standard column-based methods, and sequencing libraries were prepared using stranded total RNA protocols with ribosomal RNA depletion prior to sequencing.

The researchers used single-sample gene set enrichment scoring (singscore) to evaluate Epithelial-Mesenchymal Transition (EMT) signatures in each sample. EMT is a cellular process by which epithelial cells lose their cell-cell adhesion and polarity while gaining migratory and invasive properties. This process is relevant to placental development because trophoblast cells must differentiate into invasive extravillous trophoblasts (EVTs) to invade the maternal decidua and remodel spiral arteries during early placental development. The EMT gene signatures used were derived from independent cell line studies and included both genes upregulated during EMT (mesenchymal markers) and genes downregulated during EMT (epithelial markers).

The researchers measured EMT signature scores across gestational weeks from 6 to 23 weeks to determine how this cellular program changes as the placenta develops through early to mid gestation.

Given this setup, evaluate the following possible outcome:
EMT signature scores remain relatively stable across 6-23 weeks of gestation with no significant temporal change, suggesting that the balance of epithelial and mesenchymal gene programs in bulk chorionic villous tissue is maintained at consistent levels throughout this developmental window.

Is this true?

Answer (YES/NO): NO